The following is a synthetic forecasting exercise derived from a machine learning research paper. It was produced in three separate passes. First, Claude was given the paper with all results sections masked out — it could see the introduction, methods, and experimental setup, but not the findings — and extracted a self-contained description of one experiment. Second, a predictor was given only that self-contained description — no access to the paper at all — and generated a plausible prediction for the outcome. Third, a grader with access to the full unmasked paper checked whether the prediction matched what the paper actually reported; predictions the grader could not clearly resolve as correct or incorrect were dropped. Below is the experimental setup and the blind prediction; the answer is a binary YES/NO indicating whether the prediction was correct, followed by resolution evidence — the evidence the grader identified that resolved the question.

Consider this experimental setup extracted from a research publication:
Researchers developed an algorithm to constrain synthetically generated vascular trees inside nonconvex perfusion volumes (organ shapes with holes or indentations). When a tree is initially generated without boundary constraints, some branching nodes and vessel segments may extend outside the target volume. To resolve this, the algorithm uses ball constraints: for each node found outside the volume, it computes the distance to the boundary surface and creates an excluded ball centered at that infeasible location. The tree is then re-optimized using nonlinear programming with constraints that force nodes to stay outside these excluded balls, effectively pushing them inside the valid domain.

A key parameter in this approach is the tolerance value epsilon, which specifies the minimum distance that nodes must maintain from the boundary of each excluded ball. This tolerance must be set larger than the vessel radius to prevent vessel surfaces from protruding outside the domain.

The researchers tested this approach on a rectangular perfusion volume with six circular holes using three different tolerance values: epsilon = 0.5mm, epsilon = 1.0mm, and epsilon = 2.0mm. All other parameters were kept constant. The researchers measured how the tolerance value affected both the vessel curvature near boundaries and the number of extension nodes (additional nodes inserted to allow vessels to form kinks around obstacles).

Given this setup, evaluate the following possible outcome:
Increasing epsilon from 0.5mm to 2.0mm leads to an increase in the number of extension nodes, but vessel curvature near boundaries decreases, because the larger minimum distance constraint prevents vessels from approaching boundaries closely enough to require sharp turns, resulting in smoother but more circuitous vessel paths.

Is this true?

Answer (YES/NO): NO